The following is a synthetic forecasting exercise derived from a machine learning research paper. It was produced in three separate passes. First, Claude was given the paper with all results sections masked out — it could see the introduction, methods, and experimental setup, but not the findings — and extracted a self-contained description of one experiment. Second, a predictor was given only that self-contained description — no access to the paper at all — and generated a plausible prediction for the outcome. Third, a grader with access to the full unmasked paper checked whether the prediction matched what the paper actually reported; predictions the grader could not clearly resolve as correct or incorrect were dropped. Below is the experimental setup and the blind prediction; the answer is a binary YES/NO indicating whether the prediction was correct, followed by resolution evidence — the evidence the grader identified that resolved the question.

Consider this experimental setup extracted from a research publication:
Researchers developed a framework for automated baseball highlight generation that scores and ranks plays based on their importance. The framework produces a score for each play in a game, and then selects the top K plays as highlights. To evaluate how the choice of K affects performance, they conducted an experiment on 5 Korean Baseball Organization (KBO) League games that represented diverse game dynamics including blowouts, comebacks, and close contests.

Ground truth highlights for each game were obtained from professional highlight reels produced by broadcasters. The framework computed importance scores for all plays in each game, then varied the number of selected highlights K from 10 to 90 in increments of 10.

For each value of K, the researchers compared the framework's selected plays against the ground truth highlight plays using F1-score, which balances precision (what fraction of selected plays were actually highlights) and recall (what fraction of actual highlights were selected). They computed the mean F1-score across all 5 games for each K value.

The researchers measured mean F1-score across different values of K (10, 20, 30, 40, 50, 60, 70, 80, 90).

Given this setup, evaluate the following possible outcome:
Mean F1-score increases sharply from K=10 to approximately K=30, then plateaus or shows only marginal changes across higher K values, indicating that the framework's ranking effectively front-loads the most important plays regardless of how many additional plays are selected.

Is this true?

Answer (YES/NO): NO